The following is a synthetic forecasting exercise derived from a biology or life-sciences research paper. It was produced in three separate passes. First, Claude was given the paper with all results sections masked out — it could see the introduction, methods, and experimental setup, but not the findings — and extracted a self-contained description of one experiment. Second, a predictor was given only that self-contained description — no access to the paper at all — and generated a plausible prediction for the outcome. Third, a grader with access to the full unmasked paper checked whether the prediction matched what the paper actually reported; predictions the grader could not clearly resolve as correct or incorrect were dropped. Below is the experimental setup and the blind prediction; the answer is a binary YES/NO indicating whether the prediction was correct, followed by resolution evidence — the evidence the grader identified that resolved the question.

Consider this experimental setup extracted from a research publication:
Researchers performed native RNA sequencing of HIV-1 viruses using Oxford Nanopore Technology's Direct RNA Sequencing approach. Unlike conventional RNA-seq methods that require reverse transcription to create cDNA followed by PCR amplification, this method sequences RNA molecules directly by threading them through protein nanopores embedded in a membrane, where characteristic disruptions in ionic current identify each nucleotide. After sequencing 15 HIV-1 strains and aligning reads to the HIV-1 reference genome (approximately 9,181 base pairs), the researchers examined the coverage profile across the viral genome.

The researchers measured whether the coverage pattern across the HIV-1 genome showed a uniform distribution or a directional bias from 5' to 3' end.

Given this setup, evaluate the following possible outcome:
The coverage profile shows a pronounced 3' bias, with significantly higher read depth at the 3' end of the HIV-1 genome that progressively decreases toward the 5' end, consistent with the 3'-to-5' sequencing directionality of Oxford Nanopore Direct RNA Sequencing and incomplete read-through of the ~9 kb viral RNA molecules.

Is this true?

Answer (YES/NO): YES